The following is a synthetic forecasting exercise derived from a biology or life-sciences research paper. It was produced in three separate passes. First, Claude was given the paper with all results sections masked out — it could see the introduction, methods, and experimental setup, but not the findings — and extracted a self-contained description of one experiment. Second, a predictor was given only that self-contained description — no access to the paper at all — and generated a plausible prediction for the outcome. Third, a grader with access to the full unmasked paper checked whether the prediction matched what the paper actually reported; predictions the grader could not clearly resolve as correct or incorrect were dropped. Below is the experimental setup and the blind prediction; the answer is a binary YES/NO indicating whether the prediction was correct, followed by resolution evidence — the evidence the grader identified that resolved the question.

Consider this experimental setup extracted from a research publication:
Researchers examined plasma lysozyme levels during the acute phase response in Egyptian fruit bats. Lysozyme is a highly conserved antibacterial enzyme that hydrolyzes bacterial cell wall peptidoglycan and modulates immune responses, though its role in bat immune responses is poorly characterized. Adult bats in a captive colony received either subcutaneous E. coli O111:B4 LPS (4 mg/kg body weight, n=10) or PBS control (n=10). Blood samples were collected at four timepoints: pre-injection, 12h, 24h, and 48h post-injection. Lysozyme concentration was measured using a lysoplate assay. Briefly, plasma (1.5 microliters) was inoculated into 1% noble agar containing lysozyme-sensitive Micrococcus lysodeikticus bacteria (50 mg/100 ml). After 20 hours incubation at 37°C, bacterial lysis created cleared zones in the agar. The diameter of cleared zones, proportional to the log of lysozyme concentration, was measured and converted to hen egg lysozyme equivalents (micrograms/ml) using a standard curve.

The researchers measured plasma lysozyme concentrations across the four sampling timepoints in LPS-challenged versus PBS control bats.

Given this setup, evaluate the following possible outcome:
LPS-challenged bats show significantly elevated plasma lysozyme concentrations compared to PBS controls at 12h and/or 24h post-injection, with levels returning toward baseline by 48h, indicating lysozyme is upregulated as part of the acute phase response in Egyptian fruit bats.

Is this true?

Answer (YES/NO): YES